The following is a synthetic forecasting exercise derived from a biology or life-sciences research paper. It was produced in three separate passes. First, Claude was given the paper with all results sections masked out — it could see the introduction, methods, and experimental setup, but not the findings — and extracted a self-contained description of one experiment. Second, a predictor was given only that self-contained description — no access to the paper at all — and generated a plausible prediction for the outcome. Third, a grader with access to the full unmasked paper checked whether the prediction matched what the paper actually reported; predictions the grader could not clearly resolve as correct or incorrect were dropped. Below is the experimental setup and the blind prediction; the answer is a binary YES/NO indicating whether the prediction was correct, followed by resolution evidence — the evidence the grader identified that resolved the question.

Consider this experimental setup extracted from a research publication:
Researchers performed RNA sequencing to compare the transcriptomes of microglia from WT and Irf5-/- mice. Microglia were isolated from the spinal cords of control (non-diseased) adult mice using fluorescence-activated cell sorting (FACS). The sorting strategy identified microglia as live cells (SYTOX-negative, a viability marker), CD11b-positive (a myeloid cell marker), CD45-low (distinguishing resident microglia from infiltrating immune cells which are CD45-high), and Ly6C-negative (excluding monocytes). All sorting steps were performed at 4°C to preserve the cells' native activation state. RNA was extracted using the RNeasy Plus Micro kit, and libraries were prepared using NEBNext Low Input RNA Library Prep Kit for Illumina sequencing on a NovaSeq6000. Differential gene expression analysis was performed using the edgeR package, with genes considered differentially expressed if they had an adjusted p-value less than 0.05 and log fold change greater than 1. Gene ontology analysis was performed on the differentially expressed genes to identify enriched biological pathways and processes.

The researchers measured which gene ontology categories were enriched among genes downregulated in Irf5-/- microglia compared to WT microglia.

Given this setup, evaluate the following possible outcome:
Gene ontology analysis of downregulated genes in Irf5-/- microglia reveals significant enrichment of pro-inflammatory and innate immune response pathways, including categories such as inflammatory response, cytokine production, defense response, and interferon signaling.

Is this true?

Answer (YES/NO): NO